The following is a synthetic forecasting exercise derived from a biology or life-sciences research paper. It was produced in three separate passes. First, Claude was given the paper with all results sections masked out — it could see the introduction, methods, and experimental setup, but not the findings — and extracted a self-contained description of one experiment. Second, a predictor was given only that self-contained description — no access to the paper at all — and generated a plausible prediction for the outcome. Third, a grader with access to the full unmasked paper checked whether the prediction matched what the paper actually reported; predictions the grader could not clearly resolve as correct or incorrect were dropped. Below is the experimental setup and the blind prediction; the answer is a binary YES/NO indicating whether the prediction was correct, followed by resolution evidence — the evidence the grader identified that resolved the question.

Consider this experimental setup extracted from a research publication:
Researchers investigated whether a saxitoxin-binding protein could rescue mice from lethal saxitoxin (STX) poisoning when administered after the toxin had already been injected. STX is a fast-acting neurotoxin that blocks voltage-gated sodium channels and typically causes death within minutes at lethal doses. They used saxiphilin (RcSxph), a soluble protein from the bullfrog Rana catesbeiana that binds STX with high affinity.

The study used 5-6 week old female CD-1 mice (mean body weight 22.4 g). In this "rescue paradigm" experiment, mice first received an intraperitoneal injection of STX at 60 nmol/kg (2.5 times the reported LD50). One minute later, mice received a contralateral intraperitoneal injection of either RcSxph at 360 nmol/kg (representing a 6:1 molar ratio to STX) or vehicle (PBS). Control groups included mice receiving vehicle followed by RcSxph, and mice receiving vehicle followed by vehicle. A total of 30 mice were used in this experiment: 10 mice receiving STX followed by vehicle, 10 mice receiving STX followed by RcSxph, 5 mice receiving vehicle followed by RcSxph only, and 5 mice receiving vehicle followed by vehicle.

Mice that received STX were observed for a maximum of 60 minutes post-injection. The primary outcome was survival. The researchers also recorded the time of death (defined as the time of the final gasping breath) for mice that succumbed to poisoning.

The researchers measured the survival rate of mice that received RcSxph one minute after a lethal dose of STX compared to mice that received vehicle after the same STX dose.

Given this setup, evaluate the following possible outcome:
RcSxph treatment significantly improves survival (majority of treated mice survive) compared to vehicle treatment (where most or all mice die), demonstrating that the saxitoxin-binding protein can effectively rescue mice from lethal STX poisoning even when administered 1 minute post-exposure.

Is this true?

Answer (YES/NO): YES